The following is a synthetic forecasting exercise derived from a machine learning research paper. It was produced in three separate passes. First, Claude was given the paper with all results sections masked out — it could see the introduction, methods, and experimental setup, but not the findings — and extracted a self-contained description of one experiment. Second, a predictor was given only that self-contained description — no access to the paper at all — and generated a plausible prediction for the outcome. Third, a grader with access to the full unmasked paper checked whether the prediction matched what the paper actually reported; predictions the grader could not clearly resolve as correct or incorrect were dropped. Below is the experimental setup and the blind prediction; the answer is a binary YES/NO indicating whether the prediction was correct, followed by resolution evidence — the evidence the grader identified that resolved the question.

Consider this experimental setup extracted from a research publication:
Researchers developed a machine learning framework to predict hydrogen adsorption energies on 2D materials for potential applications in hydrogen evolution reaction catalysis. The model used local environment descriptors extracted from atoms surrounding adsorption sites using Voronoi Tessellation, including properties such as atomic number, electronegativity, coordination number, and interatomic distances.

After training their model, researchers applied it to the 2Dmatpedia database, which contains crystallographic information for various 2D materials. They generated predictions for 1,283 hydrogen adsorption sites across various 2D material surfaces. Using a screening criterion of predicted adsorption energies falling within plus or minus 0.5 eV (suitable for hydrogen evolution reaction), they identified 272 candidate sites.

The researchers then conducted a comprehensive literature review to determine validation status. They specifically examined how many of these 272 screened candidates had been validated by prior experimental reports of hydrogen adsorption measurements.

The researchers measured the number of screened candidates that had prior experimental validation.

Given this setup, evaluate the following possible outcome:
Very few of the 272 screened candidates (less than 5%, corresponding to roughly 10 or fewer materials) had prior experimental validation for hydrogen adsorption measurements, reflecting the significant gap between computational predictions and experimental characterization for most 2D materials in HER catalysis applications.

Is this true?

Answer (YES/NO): YES